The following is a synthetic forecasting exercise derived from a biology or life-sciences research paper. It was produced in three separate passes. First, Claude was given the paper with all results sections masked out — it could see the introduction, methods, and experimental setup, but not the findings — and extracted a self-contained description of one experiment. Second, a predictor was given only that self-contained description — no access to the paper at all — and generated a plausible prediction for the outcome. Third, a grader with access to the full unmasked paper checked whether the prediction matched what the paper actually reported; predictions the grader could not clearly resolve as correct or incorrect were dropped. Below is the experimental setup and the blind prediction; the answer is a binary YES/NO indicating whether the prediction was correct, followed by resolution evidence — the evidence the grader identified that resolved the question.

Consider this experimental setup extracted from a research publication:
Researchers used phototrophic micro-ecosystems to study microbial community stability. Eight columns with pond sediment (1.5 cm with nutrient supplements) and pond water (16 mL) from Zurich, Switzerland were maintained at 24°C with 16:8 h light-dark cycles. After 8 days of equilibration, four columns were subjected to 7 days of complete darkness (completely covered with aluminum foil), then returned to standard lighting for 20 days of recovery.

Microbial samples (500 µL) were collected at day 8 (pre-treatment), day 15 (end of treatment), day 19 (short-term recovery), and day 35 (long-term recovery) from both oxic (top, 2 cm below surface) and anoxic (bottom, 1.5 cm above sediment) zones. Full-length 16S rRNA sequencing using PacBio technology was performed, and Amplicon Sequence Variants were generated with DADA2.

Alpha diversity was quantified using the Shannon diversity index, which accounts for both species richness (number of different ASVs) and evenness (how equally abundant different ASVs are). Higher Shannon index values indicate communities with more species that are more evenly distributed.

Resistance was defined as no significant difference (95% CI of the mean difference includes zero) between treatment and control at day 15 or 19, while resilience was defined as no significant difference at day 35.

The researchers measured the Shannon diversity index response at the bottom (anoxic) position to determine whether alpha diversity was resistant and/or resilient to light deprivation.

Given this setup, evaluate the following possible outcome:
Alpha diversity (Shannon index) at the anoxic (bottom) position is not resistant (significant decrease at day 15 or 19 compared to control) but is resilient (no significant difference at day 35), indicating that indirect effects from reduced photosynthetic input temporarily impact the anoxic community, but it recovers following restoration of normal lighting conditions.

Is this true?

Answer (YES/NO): NO